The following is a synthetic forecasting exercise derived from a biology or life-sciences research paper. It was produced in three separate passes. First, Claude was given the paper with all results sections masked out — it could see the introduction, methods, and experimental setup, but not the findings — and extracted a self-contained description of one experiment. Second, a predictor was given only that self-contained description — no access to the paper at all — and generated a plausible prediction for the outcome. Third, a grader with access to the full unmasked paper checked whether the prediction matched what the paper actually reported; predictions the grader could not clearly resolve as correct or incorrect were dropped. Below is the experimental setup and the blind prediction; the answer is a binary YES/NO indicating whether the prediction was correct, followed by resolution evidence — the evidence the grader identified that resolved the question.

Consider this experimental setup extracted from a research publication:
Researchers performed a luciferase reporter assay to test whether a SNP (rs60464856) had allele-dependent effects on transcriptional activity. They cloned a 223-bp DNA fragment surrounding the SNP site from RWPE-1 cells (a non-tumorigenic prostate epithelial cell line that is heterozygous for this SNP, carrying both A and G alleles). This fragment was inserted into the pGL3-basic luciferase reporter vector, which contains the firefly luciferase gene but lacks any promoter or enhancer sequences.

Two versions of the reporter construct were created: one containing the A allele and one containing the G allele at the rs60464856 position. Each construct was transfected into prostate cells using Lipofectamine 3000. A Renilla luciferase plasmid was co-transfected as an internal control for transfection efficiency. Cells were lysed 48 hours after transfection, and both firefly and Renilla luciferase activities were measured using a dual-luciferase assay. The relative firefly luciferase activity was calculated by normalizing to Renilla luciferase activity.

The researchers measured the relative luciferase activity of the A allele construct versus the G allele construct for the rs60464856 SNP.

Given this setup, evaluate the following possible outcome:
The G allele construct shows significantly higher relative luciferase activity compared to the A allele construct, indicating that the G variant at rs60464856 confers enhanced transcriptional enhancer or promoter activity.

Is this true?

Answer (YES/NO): YES